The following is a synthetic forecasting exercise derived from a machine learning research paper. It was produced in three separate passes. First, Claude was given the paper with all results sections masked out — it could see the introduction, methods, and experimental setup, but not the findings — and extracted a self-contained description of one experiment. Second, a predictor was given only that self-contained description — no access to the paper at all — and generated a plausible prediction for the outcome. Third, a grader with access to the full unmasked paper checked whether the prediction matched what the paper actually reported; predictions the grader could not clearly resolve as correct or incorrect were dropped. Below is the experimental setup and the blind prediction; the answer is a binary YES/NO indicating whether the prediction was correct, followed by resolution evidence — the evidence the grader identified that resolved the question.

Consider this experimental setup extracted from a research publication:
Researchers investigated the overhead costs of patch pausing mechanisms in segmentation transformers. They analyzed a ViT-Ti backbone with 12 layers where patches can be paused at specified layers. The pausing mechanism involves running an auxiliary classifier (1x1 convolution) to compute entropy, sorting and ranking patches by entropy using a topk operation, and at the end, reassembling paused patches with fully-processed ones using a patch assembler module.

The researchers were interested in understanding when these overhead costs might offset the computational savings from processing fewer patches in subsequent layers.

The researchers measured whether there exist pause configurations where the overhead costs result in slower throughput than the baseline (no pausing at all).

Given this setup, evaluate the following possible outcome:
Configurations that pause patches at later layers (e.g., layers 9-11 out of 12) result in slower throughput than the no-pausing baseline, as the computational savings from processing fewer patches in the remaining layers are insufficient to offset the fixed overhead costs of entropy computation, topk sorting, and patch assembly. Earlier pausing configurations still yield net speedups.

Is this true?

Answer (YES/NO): YES